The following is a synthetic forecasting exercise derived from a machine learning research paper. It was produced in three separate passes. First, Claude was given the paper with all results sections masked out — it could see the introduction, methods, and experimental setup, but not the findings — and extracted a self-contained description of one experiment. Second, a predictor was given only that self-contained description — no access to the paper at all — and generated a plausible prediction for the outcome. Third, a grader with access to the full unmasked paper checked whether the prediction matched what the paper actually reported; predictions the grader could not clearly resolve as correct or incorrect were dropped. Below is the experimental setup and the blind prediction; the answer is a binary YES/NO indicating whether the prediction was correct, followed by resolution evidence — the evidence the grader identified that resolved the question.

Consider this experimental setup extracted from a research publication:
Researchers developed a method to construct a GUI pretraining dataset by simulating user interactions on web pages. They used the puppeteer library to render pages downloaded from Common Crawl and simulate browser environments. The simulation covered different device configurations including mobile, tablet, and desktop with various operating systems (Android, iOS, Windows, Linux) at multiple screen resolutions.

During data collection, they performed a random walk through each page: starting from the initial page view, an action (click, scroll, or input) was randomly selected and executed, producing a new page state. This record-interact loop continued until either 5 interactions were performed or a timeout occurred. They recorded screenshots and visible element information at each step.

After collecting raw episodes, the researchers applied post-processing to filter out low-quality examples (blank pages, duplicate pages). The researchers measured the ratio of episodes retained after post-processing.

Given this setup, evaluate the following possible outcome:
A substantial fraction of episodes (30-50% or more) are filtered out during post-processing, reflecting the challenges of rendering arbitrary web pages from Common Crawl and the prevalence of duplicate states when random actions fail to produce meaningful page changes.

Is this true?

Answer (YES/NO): YES